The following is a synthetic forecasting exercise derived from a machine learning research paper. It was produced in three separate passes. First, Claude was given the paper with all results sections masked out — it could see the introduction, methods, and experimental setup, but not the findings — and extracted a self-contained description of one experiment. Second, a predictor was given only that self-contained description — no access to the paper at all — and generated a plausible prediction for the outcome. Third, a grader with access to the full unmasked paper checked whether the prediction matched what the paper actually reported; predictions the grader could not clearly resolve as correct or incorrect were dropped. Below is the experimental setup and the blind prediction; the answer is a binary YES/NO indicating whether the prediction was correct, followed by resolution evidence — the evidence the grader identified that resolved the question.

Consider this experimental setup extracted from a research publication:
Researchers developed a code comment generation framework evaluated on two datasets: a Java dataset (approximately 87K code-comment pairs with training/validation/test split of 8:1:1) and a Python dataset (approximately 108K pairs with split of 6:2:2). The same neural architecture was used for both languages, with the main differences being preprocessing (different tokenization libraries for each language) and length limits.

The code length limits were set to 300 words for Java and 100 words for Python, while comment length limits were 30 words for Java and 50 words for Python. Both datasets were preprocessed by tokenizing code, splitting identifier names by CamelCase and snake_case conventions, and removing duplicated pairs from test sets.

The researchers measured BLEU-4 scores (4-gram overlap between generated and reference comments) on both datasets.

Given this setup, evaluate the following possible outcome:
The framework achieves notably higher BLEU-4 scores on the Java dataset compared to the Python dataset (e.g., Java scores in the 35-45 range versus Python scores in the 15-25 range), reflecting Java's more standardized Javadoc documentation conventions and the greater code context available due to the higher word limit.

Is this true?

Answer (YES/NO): NO